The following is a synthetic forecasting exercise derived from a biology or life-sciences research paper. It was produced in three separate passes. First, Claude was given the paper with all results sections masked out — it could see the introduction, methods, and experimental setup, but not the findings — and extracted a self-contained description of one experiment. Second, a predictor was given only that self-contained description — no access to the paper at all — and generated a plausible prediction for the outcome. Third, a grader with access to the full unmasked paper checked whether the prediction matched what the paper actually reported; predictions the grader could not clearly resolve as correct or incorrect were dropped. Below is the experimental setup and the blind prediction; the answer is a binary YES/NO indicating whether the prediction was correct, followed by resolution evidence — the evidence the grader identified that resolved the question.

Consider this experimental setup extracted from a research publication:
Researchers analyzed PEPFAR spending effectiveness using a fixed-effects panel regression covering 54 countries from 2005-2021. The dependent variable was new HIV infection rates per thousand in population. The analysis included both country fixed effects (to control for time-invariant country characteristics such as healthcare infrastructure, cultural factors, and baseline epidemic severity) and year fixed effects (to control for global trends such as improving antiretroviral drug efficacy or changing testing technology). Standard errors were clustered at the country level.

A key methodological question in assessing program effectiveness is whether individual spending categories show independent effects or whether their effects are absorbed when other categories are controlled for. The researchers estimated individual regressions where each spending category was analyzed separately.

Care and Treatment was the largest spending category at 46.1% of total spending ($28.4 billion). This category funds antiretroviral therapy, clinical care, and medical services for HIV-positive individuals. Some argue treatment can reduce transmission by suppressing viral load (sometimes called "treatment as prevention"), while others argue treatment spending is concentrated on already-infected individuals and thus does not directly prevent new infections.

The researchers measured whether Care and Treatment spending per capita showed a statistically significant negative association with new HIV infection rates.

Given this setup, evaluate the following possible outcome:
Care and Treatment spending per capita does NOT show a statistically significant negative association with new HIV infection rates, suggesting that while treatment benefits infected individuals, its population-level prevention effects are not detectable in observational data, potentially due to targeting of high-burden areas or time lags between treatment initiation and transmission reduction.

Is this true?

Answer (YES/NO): NO